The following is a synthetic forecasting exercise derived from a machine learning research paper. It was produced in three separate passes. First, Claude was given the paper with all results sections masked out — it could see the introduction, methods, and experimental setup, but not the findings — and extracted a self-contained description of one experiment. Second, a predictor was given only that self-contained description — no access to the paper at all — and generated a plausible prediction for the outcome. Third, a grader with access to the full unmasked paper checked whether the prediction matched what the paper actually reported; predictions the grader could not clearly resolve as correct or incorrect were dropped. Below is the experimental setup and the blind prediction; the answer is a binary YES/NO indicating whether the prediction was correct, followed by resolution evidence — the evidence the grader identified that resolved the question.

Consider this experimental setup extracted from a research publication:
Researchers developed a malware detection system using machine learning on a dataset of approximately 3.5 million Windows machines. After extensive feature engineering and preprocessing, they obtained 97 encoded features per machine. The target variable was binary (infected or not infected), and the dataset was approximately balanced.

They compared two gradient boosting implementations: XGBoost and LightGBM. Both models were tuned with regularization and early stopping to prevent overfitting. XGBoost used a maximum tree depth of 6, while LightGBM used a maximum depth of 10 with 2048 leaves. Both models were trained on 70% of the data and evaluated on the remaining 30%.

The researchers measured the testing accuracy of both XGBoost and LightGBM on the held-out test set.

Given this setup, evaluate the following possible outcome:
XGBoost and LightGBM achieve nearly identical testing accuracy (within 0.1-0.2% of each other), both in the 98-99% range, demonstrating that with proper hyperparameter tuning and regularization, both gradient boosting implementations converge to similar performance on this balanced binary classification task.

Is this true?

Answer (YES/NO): NO